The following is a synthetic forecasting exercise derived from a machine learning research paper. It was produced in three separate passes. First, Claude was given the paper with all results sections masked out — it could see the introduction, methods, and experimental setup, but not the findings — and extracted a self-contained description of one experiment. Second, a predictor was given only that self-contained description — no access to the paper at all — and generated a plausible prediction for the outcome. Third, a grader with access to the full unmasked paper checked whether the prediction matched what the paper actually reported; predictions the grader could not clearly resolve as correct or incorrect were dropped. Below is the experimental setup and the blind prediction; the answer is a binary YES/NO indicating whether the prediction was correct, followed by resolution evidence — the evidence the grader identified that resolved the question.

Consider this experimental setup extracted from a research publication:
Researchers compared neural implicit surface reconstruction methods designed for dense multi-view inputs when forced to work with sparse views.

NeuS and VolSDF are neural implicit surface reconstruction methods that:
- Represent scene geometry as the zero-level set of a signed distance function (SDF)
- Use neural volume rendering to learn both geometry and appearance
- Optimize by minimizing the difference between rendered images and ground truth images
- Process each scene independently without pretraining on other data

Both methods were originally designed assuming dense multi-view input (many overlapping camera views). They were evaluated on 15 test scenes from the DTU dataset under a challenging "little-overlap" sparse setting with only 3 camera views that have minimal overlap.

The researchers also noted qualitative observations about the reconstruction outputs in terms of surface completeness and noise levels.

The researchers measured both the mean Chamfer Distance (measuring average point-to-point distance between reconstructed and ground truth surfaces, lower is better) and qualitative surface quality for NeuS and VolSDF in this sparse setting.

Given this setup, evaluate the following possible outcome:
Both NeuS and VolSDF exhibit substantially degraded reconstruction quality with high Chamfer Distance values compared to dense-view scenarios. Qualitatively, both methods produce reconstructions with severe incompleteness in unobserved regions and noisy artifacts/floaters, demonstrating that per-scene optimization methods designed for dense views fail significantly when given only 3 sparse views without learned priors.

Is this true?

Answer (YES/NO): YES